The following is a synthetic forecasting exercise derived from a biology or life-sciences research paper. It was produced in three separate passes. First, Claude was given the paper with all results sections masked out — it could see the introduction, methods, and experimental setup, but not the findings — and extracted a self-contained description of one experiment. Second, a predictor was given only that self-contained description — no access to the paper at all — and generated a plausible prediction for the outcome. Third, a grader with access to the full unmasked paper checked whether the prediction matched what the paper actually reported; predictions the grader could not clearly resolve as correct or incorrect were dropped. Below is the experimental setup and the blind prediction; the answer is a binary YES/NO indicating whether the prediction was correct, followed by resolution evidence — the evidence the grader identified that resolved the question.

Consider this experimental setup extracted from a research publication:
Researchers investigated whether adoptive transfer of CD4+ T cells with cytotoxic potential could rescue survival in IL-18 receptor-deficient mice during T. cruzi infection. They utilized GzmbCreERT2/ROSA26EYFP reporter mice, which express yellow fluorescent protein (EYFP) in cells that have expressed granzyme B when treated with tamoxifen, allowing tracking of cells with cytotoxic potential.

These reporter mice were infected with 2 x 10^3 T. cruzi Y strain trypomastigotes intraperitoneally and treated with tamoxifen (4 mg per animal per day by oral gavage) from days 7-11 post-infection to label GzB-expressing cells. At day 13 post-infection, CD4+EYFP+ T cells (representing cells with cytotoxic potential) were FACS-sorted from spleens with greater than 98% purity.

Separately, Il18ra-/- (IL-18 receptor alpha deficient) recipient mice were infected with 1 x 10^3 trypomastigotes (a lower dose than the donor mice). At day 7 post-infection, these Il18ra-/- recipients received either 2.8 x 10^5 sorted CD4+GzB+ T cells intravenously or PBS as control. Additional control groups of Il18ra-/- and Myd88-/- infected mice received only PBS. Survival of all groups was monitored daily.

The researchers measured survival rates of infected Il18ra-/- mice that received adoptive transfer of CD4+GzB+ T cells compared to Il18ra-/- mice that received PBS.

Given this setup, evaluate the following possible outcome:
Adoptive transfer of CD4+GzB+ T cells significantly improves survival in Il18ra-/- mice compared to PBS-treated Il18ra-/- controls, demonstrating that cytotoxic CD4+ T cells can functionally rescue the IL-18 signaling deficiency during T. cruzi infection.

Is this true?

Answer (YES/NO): YES